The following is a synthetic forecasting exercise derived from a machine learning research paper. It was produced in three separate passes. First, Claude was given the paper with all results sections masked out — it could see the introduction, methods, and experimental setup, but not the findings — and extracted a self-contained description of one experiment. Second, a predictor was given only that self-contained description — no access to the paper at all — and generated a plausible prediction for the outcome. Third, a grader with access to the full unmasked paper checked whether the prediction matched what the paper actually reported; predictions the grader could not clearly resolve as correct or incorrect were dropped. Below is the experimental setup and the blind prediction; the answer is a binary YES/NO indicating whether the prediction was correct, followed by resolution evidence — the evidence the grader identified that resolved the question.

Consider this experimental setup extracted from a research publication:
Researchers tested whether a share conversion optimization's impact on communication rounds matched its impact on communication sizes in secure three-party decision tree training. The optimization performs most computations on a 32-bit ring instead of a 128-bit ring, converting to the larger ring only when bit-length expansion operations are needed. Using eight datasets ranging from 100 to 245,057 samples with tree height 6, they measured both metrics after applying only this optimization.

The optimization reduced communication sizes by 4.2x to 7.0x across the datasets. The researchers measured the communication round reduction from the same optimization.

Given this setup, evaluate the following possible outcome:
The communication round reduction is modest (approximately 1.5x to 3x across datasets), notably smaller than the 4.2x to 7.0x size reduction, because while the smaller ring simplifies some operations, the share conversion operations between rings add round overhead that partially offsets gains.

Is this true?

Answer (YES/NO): YES